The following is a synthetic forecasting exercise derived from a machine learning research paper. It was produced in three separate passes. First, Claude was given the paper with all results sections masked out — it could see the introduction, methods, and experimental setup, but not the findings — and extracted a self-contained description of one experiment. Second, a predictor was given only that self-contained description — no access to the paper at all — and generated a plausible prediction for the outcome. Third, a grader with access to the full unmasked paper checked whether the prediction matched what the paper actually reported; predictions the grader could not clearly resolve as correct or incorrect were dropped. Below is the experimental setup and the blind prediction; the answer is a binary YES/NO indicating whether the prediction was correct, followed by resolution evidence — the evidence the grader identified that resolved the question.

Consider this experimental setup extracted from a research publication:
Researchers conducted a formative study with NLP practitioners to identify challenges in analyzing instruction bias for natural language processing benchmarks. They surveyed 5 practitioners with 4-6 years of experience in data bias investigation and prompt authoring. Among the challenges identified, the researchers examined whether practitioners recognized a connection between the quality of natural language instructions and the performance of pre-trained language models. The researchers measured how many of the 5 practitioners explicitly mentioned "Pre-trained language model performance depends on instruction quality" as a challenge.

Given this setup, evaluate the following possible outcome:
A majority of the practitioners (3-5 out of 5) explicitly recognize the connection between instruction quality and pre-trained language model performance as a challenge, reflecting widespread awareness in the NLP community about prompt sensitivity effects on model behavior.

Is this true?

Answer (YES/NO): YES